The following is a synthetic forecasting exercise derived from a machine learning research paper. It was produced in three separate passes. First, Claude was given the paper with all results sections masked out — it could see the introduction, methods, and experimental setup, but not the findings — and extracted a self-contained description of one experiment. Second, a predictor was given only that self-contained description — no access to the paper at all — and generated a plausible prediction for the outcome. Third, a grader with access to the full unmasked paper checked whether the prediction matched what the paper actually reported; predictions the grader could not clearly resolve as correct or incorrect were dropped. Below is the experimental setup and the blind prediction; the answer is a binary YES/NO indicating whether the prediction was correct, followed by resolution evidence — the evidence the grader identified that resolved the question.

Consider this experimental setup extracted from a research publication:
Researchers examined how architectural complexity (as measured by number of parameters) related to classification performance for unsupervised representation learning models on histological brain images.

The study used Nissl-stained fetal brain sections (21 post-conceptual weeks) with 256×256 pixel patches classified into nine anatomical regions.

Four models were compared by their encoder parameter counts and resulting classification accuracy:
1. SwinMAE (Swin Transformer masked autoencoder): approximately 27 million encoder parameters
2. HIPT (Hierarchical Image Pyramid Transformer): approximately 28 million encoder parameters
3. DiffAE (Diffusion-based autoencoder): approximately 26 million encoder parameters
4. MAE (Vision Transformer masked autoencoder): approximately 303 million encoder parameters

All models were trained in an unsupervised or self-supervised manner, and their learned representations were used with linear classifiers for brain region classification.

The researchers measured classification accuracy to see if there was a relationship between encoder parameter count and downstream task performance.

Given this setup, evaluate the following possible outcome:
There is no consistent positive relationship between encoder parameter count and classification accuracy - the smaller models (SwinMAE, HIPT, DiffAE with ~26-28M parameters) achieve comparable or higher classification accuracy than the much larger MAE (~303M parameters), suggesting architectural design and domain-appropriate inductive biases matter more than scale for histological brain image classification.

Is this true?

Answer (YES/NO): YES